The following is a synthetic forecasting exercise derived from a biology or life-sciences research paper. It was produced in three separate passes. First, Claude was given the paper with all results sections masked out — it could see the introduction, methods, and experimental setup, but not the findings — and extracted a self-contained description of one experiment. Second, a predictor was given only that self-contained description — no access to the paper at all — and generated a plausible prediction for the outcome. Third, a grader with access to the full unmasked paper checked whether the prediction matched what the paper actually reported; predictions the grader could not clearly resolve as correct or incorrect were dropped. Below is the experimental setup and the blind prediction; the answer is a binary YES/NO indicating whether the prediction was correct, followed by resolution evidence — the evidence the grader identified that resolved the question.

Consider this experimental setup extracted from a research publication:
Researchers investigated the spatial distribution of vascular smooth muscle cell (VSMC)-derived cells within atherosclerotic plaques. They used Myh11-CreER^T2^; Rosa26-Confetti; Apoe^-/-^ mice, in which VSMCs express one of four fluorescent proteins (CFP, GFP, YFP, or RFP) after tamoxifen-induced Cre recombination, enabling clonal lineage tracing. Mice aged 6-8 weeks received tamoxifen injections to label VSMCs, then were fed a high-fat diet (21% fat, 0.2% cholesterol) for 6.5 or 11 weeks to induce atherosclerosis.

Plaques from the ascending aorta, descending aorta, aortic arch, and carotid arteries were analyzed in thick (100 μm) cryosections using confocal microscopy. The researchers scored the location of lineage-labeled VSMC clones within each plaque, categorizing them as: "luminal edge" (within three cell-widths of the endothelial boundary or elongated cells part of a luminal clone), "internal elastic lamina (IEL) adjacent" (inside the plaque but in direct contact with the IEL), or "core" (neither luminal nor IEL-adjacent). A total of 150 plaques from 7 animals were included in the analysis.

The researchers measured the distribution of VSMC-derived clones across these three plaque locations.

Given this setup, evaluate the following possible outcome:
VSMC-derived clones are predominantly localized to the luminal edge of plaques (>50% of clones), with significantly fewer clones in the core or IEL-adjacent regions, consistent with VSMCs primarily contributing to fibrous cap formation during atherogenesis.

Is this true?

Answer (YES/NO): NO